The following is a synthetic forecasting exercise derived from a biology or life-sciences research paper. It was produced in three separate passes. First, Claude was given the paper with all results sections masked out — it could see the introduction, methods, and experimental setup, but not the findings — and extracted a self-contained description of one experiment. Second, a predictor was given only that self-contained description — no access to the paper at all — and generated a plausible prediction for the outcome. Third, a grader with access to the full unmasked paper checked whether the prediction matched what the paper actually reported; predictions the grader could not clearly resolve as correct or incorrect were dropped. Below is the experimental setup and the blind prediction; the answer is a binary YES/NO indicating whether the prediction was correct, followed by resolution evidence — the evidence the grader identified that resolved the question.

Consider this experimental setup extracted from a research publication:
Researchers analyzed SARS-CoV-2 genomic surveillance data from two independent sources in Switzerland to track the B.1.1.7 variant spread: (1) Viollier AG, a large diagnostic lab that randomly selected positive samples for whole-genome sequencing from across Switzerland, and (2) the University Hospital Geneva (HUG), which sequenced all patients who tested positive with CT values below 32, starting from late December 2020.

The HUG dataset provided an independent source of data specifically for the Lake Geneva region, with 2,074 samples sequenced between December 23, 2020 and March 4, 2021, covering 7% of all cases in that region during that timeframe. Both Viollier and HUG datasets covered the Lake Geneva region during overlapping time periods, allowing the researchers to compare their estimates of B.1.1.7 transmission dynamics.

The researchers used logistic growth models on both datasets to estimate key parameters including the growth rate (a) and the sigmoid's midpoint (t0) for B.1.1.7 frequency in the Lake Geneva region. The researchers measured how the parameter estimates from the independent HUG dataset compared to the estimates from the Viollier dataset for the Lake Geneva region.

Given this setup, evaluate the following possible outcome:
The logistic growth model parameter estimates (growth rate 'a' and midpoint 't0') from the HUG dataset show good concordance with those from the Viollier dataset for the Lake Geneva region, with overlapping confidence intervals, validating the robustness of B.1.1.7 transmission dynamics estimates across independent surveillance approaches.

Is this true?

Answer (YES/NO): YES